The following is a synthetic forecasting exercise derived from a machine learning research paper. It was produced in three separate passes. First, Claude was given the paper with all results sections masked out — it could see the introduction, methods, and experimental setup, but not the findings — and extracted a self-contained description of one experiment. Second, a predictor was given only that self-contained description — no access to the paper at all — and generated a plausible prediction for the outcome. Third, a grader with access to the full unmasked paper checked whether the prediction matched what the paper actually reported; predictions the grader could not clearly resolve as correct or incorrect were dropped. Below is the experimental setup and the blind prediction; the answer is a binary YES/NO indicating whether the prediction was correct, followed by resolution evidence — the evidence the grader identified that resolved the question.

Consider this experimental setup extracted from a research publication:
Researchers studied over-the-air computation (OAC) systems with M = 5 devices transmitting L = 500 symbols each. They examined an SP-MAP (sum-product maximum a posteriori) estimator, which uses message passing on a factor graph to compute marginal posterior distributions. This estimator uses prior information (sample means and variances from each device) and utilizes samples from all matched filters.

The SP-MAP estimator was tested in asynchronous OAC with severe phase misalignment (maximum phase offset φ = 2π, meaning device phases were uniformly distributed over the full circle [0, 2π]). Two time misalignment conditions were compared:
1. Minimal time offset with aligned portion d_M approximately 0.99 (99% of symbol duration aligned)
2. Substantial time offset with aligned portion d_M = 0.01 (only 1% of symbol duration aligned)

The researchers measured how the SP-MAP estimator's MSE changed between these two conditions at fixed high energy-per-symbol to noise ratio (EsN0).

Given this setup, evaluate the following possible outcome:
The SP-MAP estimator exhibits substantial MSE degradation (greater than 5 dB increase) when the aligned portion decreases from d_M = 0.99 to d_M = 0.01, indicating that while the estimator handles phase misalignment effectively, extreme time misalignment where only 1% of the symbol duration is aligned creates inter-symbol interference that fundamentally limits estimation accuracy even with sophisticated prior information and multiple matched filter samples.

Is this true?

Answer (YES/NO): NO